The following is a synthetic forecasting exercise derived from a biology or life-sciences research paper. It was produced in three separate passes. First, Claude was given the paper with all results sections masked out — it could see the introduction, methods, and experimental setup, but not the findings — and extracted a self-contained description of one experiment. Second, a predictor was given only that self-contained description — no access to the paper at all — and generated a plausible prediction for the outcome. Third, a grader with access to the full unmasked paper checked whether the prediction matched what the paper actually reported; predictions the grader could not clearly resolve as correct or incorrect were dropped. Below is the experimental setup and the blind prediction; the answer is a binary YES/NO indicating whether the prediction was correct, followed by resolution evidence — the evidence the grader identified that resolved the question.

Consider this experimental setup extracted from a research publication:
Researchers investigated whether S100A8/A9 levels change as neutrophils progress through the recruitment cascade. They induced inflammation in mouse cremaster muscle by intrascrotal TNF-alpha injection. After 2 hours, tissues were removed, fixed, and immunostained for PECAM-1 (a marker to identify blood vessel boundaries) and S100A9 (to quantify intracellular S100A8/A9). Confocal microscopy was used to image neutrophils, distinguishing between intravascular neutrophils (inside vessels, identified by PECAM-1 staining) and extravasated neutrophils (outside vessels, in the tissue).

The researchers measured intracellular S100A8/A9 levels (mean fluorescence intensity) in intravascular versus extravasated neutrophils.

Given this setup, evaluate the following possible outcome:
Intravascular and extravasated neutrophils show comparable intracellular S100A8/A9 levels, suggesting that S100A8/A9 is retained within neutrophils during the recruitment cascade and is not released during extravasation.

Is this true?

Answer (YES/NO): YES